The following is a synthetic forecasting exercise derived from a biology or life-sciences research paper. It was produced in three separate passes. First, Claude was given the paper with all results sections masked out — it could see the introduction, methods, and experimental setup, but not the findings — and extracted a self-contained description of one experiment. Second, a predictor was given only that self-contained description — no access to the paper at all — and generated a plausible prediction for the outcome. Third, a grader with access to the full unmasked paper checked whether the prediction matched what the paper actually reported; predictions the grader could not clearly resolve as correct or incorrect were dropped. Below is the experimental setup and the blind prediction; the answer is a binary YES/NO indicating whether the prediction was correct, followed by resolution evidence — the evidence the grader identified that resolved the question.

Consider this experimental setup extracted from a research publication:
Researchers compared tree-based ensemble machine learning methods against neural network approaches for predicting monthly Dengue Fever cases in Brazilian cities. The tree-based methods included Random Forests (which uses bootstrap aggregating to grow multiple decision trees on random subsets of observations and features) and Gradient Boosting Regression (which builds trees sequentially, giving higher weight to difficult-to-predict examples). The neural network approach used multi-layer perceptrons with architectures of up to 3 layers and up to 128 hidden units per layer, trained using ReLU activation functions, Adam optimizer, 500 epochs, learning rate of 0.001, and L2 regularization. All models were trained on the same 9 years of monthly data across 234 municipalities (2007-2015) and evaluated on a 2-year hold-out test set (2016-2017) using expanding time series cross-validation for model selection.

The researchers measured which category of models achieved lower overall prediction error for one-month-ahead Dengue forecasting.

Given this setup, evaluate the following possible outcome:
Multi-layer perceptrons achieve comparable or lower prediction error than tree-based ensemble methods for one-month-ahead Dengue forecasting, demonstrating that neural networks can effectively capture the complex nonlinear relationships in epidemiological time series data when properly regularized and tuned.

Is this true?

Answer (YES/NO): NO